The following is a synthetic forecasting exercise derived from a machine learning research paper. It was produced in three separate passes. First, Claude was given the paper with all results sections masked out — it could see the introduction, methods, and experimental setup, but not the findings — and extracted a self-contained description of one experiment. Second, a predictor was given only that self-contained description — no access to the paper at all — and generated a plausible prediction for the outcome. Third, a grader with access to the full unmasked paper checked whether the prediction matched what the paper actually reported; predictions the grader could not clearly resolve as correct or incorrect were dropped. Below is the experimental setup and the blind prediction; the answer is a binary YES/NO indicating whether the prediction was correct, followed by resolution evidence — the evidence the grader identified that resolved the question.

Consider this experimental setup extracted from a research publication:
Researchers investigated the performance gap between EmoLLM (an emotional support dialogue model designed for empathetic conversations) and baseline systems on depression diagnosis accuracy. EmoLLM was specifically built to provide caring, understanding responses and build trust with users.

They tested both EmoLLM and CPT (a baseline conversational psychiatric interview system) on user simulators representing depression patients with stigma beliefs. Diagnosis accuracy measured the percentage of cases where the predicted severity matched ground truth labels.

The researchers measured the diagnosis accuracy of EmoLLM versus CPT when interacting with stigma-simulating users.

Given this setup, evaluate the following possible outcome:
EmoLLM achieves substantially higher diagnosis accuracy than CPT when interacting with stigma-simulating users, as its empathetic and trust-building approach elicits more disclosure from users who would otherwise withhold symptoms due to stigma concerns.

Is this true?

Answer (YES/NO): NO